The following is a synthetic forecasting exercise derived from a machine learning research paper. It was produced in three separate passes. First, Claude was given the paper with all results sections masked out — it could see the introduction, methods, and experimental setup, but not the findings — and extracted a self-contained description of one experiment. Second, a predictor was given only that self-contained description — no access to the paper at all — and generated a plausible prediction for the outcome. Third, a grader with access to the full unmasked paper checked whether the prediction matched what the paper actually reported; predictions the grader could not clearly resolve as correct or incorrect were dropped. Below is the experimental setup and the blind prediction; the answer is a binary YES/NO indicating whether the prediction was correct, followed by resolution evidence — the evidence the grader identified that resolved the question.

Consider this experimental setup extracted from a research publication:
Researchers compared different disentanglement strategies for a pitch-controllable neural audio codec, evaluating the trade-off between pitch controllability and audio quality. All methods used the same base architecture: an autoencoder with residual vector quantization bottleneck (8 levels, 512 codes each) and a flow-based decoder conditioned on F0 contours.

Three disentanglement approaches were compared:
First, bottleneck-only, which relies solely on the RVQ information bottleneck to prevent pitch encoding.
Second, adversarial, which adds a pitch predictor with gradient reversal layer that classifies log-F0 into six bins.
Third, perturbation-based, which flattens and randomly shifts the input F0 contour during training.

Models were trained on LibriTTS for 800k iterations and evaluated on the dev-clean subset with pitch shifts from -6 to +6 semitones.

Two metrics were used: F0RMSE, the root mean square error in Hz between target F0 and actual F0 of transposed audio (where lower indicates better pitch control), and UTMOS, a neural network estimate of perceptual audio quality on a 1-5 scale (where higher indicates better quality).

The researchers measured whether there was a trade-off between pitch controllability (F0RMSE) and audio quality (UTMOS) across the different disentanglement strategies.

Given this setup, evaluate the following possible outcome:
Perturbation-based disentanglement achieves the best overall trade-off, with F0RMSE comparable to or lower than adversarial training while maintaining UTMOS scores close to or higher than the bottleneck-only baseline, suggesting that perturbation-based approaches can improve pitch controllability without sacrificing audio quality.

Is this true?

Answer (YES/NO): YES